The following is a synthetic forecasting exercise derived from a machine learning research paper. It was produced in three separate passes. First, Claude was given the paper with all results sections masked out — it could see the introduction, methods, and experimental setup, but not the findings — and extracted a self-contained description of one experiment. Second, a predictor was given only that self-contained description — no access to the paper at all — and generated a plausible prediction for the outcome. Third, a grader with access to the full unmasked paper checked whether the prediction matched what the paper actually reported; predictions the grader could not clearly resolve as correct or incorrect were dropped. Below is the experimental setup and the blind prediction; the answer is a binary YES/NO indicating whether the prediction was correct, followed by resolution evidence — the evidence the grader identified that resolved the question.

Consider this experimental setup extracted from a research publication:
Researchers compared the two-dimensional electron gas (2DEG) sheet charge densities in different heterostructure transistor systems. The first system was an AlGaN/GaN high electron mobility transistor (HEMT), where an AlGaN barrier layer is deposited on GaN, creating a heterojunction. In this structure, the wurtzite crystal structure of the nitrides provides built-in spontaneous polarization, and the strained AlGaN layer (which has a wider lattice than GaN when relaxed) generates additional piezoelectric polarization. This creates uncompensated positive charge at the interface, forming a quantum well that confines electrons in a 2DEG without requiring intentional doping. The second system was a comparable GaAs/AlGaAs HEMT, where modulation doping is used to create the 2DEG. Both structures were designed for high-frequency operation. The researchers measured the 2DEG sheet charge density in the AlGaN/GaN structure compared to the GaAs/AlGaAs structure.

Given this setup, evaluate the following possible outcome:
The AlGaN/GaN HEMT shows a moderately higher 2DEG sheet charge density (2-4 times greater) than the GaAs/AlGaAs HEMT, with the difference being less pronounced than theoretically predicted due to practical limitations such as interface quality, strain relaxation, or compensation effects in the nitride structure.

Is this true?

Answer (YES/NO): NO